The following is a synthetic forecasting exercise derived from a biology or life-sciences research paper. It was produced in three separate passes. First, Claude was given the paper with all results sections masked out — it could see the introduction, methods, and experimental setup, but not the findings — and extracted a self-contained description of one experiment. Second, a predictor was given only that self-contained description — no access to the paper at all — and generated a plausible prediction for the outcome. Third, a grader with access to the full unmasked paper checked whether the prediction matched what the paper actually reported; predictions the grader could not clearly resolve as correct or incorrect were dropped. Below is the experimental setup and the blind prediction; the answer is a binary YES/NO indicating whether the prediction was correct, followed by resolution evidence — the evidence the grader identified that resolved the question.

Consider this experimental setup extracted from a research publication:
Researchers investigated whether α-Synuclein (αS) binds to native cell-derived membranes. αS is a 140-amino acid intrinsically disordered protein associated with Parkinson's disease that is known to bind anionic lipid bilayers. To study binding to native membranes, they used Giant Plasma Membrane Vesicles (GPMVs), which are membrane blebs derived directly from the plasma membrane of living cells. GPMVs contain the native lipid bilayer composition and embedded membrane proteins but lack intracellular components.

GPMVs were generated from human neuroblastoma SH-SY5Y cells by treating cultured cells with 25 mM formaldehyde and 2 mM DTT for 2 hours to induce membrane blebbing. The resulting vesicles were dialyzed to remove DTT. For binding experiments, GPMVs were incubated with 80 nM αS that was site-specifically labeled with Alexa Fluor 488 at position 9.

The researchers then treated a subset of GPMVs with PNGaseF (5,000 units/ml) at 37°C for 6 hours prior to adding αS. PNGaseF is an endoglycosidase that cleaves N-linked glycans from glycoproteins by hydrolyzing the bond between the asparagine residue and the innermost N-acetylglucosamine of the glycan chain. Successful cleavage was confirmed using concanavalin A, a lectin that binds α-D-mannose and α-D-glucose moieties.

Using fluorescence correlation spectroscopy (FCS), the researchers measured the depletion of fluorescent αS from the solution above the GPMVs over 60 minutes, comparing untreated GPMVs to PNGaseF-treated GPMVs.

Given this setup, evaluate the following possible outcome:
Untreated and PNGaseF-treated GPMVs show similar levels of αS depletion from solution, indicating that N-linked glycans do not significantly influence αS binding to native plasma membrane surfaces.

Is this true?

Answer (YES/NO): NO